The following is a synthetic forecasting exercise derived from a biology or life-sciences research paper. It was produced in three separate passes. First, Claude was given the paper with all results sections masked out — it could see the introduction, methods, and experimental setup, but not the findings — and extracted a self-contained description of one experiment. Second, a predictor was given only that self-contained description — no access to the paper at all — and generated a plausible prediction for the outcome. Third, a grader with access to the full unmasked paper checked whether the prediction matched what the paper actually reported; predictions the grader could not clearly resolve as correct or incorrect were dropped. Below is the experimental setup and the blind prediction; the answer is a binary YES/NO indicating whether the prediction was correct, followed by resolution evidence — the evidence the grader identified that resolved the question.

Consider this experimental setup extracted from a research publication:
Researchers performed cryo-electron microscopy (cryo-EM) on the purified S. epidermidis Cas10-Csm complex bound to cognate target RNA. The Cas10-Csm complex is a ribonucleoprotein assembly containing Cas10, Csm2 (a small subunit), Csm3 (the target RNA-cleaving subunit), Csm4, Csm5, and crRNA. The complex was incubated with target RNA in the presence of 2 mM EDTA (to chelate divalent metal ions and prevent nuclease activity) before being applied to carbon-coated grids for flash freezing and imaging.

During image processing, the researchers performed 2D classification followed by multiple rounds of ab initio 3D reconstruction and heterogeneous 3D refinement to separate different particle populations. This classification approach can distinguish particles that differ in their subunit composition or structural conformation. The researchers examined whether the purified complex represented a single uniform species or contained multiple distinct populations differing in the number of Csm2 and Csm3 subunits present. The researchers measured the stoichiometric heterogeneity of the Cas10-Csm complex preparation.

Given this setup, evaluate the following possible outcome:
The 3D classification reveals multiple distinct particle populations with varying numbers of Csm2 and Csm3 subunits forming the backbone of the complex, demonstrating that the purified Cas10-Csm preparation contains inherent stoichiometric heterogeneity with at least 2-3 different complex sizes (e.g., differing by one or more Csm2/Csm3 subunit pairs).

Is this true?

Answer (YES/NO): YES